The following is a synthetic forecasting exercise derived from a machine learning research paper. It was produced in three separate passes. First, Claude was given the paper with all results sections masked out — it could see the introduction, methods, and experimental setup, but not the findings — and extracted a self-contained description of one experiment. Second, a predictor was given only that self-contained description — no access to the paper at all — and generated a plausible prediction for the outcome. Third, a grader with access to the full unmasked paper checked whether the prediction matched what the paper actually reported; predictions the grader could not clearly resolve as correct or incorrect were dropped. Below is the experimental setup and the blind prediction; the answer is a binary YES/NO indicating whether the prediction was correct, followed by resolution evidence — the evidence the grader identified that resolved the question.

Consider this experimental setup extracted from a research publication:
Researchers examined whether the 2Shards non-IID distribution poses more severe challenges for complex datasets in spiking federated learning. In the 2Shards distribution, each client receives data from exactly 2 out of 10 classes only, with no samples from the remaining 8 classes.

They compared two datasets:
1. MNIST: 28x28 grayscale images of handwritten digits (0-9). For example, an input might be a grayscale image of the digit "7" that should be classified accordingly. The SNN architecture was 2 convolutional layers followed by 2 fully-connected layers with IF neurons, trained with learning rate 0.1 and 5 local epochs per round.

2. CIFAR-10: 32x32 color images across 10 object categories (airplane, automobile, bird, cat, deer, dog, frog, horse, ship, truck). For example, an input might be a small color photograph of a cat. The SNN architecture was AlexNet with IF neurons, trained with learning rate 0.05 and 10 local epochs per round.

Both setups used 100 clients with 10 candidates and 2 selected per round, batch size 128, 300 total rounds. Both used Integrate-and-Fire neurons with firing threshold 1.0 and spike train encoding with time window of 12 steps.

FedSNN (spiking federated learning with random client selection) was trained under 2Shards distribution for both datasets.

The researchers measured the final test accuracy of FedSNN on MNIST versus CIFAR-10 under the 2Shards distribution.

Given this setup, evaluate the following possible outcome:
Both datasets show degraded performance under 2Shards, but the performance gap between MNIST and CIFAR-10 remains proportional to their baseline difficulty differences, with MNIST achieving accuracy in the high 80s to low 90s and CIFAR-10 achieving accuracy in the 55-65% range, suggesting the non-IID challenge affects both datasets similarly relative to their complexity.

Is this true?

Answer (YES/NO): NO